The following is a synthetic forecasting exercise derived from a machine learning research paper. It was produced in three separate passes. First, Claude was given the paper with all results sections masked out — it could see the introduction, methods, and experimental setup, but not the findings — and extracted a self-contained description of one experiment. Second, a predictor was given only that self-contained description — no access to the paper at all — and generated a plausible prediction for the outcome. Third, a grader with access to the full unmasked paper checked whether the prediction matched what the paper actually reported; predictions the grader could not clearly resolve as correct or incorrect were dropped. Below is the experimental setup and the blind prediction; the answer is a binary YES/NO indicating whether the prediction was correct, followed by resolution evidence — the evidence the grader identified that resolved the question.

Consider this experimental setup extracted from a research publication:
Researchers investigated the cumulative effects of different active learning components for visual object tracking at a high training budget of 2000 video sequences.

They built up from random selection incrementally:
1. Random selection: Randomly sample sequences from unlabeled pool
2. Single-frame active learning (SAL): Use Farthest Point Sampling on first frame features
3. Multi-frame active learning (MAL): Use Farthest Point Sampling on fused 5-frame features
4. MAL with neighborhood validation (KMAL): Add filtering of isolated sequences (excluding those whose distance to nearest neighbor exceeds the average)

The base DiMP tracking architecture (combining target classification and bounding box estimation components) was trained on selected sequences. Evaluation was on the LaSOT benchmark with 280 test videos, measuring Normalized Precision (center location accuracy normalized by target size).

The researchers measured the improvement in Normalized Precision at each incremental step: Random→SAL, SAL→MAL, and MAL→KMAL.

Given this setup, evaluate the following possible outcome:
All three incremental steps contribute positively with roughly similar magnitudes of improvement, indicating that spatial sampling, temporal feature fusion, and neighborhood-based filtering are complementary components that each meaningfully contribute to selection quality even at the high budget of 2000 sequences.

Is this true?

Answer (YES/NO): NO